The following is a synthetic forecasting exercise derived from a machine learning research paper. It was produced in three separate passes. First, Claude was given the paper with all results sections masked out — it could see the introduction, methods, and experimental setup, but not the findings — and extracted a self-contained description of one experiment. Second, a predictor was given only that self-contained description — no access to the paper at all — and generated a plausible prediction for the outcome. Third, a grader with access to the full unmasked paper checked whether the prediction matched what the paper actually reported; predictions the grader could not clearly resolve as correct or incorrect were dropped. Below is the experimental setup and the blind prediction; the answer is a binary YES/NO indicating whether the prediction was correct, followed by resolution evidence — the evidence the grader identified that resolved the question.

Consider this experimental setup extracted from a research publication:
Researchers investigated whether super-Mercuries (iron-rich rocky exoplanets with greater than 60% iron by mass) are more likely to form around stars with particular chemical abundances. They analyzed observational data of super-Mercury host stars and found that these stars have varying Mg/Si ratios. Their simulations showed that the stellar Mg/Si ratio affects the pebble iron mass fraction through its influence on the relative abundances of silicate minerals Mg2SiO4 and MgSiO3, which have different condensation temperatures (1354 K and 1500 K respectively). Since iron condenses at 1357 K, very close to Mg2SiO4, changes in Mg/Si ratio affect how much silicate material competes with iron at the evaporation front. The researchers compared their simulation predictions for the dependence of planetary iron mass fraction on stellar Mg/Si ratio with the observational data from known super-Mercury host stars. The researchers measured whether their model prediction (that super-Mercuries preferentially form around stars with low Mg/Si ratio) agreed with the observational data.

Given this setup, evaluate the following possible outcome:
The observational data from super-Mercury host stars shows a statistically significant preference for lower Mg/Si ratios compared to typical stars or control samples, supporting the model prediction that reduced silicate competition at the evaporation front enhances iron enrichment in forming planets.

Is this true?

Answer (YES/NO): NO